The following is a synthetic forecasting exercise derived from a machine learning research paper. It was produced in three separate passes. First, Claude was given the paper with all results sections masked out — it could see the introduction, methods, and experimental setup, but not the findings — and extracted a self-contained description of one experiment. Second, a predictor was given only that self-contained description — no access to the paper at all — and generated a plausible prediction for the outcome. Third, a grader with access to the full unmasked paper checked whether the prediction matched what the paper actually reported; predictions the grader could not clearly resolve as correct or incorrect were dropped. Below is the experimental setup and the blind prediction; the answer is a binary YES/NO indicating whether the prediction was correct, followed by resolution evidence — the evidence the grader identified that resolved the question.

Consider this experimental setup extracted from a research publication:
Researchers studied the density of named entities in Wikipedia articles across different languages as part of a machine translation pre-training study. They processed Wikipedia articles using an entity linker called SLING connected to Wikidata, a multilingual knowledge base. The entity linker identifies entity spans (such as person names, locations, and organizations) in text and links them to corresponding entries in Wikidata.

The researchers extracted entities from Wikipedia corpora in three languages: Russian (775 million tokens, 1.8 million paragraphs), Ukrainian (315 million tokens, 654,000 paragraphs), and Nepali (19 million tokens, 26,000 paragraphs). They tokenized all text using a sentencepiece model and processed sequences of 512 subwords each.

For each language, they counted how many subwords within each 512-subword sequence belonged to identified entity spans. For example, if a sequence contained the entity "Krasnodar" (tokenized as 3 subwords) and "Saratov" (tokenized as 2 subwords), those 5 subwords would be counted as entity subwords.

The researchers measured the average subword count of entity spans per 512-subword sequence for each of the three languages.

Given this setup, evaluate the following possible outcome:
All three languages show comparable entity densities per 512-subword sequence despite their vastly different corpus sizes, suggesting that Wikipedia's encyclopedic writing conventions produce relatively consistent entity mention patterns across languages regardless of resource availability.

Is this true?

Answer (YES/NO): NO